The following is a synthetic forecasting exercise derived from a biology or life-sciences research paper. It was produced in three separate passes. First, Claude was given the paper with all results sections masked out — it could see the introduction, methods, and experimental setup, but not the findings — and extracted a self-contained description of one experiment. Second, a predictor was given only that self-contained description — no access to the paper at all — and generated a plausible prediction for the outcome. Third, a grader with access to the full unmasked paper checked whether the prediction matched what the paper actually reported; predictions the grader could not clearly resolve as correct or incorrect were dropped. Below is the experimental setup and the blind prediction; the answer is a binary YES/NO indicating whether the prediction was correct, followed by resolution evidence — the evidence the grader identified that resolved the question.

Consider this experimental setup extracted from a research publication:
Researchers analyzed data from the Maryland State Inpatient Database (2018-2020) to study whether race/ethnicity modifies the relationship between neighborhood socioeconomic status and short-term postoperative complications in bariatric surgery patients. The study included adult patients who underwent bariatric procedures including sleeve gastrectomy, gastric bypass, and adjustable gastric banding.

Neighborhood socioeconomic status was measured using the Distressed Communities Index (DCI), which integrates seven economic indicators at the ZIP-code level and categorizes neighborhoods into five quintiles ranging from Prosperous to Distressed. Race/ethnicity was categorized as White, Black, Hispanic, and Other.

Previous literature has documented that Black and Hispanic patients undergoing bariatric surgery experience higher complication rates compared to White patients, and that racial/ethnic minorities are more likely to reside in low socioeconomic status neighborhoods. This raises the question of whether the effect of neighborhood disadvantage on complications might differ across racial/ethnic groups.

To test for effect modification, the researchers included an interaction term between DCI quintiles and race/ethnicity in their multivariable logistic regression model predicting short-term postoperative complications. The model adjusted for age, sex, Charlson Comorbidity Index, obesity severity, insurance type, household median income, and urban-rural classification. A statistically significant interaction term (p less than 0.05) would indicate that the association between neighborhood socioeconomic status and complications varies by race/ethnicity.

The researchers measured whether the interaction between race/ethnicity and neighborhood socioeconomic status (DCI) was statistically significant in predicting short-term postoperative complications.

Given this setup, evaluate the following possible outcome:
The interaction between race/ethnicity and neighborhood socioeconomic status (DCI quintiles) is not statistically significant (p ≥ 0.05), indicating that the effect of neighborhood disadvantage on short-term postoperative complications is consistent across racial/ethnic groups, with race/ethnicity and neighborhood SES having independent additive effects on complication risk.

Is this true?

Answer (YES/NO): YES